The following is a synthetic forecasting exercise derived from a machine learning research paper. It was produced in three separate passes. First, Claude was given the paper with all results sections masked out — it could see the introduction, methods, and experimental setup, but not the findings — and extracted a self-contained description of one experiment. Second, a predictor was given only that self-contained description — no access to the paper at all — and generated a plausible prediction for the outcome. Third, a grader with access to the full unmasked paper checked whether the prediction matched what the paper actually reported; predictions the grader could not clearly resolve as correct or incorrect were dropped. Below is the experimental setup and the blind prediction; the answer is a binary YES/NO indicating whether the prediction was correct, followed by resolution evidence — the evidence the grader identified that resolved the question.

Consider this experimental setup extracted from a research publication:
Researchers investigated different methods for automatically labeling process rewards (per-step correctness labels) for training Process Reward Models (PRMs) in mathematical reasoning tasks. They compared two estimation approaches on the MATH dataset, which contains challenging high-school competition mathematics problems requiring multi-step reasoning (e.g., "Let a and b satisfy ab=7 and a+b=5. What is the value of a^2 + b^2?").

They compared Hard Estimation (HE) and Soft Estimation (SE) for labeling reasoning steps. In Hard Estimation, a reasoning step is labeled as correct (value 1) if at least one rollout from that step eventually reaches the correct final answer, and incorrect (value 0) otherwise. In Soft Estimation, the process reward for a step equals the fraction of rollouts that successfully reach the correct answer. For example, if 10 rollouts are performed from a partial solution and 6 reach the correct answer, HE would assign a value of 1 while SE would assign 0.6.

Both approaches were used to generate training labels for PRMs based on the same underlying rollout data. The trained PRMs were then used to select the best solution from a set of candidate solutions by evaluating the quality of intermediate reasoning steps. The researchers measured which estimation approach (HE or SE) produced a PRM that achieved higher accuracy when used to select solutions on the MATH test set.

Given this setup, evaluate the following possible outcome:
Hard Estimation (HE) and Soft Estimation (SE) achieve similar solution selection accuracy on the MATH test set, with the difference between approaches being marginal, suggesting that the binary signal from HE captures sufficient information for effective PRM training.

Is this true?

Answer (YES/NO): YES